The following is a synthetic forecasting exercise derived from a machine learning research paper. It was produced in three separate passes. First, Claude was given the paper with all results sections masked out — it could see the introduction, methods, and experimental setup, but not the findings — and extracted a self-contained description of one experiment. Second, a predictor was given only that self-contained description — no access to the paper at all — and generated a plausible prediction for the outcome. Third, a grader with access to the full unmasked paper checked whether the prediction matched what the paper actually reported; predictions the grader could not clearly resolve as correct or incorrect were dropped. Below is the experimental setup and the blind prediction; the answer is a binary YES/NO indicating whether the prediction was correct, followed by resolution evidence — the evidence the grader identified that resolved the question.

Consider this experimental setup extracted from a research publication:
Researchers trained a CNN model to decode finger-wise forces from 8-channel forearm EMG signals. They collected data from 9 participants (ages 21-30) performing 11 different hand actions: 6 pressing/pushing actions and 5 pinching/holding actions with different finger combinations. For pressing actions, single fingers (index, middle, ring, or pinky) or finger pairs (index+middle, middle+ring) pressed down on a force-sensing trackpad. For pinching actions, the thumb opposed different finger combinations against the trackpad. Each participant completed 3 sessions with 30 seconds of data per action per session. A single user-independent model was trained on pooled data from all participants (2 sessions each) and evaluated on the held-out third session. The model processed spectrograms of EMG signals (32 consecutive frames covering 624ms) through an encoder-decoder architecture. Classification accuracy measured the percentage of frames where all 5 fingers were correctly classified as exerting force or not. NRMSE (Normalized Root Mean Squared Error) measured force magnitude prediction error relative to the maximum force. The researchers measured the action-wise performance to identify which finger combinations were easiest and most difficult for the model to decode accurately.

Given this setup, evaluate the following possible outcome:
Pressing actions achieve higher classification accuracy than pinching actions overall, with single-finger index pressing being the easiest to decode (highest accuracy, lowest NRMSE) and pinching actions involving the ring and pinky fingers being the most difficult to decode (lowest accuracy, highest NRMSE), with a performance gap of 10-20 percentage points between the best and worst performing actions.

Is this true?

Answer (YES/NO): NO